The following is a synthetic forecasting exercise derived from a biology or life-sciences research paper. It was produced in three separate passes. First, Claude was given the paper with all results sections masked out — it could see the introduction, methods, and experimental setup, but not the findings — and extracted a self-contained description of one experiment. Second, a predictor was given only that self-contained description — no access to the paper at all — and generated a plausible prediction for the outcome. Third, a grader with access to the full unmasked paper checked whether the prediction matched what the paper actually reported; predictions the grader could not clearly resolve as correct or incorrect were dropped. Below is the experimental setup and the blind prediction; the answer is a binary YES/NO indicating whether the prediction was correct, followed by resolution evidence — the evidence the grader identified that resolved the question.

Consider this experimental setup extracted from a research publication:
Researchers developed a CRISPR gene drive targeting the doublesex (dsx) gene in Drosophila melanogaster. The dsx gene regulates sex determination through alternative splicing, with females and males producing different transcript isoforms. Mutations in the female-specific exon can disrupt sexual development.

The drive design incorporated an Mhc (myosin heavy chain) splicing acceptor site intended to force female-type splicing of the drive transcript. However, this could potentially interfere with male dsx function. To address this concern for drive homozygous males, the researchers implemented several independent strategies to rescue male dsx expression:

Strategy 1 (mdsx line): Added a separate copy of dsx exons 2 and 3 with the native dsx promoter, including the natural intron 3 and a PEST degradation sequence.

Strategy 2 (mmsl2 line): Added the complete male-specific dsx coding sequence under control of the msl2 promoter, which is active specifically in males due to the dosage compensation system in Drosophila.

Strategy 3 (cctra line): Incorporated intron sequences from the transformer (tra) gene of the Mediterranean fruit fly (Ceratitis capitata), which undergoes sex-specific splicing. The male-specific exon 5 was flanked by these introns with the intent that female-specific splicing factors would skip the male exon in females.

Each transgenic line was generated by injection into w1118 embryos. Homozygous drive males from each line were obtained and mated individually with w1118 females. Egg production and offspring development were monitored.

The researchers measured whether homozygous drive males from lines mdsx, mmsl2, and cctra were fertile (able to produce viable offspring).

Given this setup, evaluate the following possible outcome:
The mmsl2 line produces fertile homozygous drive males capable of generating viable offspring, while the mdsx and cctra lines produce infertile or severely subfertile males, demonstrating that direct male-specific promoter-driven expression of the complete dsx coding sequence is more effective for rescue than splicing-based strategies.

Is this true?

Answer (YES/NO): NO